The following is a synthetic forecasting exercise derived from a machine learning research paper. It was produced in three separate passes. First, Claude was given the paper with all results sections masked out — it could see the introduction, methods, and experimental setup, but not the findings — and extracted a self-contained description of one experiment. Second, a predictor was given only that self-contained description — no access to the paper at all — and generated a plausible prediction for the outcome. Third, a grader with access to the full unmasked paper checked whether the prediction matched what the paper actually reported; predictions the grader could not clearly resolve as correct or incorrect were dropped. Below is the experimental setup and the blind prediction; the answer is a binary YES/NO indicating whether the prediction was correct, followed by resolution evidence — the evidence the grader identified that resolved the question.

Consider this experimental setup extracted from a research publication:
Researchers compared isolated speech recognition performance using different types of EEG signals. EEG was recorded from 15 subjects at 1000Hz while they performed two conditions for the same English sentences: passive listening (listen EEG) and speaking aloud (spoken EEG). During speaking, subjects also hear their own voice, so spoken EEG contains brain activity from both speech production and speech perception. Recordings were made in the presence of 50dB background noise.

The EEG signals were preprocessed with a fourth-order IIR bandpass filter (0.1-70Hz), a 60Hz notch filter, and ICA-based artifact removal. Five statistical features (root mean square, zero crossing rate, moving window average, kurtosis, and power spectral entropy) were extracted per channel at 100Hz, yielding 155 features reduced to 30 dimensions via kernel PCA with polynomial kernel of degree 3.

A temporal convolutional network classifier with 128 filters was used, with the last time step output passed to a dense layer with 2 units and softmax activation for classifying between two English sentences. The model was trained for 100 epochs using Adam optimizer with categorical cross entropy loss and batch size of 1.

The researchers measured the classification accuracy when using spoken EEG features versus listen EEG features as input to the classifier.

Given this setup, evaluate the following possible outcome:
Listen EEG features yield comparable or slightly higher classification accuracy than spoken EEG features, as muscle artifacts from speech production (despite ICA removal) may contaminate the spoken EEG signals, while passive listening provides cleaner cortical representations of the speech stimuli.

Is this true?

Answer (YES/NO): YES